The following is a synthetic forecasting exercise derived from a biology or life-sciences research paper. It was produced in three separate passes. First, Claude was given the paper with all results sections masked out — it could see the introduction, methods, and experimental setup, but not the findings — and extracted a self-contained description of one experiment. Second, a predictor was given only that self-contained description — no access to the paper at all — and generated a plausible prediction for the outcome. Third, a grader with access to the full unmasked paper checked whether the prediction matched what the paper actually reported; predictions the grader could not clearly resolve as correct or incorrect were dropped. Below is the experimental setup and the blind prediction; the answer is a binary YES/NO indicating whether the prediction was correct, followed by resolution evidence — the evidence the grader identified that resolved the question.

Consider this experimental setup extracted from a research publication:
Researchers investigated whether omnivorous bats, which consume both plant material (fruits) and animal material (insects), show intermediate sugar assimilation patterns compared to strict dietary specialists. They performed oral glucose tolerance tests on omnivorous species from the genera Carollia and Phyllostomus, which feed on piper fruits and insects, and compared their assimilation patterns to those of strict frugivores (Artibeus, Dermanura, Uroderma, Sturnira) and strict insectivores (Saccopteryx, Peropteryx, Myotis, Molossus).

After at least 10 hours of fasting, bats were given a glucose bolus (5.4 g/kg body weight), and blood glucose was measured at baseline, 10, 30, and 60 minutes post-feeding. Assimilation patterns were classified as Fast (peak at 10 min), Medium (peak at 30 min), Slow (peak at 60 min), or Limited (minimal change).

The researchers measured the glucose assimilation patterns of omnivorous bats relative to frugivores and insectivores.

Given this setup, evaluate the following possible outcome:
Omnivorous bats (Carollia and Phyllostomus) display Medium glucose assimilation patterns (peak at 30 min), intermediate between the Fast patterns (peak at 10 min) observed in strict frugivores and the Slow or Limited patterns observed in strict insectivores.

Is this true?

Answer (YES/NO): NO